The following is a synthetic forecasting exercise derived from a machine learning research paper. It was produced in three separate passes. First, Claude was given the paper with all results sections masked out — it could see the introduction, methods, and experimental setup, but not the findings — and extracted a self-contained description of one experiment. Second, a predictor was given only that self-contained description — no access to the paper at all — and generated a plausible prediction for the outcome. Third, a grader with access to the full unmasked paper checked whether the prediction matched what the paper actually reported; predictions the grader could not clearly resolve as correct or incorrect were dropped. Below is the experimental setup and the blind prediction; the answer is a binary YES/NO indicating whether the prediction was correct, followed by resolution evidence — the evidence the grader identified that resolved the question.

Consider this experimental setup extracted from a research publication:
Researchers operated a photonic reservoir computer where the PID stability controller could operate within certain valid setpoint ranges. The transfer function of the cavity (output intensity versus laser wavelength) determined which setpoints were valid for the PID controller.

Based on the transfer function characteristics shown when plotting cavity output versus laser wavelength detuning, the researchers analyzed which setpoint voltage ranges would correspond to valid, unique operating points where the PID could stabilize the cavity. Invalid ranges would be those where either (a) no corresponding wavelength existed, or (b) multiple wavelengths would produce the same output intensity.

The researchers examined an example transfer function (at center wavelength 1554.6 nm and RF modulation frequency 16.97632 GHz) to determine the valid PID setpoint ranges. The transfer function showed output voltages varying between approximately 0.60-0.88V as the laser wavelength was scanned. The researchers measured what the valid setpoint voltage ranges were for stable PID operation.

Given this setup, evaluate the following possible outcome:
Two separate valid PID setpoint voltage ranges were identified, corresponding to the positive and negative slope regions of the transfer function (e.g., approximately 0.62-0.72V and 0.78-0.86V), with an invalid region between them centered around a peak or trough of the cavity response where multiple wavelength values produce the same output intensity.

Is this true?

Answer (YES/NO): NO